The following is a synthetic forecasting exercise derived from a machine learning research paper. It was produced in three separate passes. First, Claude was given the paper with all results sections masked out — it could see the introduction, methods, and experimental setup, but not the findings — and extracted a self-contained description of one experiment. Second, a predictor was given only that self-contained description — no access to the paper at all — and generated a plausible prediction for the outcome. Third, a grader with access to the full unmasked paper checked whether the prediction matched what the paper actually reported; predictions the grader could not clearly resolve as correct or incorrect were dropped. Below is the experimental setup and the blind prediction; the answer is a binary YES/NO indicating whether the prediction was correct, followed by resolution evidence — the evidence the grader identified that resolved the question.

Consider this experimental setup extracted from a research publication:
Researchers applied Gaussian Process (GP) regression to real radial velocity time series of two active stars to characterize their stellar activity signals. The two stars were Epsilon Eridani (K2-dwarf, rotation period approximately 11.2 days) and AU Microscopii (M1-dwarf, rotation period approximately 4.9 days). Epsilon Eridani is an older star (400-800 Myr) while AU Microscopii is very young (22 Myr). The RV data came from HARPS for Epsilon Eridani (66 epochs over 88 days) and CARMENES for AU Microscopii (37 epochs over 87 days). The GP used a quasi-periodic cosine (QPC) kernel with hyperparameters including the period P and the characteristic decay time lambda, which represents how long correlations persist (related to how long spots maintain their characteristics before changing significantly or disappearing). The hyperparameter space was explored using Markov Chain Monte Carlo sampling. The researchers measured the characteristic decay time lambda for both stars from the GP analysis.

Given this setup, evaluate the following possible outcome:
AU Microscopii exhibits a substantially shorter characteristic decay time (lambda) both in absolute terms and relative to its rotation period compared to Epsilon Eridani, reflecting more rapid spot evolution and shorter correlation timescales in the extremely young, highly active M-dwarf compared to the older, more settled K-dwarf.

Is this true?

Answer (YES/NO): NO